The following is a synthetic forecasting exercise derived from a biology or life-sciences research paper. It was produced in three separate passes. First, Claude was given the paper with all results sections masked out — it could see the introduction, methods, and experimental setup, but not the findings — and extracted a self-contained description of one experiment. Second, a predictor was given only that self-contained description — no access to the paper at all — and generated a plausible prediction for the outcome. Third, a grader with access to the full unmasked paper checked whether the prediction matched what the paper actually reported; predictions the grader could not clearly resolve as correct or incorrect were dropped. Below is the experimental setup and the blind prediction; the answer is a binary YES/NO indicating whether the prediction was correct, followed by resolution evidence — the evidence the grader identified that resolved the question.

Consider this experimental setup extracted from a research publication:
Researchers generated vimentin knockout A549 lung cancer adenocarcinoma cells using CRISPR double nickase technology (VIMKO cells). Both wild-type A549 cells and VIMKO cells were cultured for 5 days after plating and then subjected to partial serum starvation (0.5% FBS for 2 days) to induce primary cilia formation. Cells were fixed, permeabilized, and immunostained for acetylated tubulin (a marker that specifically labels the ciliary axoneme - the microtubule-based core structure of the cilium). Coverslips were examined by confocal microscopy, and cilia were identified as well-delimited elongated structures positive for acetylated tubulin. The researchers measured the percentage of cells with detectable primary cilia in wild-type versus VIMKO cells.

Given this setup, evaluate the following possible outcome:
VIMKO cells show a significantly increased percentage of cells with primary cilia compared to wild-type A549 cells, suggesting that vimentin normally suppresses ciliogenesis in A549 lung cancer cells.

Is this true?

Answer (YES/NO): NO